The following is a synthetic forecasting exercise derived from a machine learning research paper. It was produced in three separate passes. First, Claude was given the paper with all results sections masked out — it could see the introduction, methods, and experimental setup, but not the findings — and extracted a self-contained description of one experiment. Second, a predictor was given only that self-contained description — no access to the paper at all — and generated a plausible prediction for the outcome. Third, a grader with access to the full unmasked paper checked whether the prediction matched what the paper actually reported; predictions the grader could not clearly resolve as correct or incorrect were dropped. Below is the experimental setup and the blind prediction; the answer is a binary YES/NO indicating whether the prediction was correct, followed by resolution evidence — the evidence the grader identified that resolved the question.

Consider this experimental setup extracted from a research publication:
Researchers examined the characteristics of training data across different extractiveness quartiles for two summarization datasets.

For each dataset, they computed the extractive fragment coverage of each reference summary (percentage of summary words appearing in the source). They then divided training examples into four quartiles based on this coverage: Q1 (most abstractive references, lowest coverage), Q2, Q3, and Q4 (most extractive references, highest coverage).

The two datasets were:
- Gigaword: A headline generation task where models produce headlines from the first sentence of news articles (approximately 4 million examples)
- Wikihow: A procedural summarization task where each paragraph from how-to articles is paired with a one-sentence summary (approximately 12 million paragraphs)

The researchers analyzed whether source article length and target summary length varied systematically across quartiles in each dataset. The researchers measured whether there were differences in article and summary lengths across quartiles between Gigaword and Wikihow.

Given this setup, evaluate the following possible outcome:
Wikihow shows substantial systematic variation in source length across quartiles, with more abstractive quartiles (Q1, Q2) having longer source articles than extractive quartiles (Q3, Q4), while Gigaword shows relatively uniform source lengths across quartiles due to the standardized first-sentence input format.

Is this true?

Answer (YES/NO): NO